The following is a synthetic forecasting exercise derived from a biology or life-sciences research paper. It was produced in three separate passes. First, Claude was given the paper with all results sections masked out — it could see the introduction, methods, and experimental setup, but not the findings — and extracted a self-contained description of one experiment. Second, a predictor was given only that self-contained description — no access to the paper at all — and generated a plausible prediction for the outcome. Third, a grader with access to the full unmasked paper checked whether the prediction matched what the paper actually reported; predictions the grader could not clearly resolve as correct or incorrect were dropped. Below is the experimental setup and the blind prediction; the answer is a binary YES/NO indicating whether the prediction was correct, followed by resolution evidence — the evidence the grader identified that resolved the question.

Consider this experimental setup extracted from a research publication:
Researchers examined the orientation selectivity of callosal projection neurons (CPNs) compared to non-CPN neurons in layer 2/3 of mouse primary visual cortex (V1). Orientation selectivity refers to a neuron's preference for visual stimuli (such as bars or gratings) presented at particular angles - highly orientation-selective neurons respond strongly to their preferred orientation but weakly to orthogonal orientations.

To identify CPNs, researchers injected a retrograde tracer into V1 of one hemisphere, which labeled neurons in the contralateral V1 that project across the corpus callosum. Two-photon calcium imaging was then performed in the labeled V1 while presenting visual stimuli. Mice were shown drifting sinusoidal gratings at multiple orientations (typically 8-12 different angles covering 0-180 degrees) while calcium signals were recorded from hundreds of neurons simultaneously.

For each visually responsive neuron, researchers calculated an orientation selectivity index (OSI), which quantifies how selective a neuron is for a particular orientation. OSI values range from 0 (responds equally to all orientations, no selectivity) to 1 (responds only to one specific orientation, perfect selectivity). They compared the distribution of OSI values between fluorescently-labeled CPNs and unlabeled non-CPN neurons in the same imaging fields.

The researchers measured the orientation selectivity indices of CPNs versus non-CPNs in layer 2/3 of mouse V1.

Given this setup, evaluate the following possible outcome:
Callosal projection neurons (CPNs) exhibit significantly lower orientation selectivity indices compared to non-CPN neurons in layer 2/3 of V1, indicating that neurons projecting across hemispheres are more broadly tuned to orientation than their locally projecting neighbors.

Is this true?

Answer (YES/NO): NO